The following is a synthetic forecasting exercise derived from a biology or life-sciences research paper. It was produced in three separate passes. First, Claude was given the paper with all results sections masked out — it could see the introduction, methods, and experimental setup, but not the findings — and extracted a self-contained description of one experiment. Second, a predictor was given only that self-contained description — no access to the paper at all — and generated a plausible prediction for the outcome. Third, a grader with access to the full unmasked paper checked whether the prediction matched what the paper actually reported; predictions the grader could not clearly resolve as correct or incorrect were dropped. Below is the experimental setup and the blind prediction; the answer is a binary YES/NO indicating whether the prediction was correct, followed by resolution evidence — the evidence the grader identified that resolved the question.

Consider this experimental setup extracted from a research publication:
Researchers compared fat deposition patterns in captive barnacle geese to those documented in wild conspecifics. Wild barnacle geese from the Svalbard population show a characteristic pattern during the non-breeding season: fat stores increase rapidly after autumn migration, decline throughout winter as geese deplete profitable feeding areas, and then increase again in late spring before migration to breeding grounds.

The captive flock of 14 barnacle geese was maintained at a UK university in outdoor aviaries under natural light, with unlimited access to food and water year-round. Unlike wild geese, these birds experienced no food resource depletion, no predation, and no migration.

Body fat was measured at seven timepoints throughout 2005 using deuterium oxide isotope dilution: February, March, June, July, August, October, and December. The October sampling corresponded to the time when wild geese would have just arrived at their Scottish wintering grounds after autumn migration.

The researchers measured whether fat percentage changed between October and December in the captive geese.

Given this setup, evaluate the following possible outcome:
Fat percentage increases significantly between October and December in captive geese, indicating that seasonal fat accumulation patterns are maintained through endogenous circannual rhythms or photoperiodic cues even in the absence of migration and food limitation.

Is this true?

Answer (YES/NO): NO